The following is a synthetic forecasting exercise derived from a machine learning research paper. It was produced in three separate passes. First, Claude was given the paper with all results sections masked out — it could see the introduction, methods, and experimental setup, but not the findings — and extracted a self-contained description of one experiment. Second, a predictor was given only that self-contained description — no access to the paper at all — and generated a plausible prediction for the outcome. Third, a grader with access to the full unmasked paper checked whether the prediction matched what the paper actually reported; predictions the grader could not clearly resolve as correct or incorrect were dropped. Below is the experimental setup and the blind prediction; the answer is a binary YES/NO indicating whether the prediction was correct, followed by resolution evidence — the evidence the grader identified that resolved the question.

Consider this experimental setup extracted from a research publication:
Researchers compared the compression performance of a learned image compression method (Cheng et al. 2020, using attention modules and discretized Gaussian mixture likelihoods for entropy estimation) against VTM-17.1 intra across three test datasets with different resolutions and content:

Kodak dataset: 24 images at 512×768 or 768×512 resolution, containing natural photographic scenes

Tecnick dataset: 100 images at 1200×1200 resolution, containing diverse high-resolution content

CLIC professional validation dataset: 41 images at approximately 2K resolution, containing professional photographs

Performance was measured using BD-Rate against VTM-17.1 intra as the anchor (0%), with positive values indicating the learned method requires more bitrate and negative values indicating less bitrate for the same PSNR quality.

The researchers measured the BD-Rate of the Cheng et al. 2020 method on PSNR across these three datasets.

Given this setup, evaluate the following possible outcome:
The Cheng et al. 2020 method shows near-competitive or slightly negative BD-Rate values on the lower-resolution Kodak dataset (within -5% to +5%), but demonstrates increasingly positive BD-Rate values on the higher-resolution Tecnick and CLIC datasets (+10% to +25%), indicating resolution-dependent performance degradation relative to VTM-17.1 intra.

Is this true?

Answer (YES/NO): NO